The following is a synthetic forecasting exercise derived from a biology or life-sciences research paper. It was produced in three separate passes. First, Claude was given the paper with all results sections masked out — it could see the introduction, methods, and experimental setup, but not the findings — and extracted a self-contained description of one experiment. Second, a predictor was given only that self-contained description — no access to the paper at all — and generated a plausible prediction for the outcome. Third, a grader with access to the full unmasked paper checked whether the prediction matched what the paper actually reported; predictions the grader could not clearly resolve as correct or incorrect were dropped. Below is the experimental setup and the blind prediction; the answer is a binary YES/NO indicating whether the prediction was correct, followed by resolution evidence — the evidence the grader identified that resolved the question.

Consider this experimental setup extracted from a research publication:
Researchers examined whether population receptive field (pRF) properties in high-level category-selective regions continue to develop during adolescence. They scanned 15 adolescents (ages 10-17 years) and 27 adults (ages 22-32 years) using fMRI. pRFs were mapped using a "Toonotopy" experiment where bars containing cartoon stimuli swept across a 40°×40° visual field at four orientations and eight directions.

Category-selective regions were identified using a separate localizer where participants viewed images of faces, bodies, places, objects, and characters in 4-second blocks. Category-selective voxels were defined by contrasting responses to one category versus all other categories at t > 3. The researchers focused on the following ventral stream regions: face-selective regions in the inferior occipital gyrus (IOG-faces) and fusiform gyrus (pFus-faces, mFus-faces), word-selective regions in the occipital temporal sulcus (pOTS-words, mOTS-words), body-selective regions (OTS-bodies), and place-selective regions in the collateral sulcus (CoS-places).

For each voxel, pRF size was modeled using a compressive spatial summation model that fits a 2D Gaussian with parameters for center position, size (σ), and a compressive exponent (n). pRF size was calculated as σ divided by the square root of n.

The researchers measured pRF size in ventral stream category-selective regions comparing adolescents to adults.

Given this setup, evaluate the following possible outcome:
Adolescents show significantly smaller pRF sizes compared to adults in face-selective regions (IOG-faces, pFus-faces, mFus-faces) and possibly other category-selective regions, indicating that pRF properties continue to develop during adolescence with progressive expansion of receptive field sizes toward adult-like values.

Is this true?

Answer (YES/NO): NO